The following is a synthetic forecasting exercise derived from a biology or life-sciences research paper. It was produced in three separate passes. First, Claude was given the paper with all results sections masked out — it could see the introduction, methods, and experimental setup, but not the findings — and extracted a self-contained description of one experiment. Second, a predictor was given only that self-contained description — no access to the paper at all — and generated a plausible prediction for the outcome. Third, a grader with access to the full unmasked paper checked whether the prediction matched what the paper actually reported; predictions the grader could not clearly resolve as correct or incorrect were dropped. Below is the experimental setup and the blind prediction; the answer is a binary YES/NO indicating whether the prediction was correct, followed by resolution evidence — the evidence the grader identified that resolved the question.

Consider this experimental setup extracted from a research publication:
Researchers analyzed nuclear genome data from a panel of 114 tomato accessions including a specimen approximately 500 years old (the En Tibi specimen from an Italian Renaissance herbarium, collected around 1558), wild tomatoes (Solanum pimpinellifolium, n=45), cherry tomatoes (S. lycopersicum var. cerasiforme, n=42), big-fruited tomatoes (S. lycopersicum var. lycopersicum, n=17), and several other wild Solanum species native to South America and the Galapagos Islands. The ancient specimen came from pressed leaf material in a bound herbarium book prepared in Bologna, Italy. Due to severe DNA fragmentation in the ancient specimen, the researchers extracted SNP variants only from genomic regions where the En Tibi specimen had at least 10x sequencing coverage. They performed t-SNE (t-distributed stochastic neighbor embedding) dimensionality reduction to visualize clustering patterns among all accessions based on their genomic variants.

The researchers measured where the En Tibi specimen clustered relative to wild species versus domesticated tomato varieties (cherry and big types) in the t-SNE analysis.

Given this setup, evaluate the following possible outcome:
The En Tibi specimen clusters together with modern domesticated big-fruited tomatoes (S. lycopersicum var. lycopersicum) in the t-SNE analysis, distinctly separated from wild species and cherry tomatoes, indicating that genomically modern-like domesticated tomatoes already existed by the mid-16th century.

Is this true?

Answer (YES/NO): NO